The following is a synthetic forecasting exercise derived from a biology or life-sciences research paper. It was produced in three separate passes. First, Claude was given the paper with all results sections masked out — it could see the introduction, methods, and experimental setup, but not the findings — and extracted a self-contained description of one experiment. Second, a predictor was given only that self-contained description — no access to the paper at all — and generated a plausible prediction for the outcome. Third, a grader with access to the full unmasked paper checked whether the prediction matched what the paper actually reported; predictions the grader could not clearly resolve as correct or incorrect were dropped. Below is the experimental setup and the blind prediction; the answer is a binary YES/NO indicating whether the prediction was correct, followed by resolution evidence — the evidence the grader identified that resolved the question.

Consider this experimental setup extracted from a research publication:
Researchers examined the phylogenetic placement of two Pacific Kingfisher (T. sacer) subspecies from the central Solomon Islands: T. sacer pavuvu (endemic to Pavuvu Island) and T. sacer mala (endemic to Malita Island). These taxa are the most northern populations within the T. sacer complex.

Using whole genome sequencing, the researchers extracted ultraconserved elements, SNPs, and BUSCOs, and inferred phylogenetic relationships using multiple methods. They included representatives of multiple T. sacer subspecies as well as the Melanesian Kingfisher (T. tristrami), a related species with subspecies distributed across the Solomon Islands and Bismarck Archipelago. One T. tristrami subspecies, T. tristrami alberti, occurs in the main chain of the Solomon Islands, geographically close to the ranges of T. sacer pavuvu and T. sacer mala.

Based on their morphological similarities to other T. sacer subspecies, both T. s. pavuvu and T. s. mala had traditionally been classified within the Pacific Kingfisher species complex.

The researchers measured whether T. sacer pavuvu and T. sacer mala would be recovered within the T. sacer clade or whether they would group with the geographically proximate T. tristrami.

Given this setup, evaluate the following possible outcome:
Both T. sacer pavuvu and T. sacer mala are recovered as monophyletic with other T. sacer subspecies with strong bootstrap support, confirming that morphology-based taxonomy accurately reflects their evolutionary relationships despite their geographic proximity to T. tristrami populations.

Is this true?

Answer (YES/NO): NO